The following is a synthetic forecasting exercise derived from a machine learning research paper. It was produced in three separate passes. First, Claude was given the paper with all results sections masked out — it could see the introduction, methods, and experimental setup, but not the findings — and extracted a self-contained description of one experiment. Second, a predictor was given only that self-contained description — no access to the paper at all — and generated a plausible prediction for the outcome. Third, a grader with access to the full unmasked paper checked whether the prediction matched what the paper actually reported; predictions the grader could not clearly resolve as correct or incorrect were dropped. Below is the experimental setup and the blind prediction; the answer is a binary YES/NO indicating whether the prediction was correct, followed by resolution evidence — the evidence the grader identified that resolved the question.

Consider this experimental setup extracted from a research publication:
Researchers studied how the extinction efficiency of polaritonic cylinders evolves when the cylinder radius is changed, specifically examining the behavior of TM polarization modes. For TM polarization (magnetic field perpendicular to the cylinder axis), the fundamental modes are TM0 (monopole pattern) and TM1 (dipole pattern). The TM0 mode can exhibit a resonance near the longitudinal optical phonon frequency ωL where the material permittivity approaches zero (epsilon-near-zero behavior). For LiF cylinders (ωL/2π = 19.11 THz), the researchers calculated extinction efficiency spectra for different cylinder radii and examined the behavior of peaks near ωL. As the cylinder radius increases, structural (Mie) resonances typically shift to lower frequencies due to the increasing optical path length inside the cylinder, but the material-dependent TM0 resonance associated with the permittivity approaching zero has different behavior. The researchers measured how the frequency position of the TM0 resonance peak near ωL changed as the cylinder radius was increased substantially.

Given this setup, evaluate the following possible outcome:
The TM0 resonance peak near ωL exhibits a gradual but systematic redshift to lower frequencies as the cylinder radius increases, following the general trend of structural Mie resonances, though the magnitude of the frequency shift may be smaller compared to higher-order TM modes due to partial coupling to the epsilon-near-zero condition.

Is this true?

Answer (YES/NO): NO